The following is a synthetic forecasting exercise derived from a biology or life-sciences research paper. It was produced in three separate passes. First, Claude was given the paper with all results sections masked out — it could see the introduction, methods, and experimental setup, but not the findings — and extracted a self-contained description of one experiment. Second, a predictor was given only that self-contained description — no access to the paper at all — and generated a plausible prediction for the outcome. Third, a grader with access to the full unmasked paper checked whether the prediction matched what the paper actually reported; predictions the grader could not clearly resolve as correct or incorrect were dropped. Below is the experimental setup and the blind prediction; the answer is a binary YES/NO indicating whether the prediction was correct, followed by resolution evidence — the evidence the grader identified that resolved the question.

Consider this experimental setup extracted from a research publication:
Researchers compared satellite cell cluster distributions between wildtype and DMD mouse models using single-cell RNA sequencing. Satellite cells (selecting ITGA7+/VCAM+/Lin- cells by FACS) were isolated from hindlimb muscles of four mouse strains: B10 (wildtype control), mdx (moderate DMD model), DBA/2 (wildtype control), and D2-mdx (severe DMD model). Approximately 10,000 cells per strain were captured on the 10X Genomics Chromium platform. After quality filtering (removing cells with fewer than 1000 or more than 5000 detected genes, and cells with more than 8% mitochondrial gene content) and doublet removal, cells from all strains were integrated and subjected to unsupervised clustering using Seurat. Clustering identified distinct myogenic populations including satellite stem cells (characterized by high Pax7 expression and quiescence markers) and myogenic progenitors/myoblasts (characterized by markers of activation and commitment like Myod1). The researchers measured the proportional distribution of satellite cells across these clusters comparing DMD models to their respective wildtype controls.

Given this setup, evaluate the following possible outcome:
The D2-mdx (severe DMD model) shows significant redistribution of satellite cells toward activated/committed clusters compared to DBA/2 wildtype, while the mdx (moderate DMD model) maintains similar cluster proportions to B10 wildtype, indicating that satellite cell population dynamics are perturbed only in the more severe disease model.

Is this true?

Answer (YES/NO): NO